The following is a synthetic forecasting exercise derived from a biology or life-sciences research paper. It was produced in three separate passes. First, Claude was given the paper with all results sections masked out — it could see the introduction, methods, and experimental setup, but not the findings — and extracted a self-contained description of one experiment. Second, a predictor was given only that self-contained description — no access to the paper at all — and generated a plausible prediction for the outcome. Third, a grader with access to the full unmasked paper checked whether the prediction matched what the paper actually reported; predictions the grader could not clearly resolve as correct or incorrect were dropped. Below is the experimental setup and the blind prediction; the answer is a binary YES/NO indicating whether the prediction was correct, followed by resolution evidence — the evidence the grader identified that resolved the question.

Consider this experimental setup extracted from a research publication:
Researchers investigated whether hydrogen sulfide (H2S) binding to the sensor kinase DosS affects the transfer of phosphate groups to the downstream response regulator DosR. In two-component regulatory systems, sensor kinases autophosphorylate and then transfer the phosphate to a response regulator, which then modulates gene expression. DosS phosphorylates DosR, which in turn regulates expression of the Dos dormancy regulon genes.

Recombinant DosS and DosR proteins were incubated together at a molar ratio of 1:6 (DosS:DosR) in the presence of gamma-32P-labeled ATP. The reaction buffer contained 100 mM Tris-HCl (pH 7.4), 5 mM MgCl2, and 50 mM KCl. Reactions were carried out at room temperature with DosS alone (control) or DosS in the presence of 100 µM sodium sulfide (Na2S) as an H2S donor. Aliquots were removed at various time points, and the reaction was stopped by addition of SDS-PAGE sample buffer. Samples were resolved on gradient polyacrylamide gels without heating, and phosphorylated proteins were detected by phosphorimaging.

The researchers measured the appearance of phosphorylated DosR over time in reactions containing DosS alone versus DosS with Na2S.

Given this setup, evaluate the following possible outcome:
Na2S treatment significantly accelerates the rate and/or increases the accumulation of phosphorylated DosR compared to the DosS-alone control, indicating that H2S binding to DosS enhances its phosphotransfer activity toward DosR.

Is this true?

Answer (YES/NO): NO